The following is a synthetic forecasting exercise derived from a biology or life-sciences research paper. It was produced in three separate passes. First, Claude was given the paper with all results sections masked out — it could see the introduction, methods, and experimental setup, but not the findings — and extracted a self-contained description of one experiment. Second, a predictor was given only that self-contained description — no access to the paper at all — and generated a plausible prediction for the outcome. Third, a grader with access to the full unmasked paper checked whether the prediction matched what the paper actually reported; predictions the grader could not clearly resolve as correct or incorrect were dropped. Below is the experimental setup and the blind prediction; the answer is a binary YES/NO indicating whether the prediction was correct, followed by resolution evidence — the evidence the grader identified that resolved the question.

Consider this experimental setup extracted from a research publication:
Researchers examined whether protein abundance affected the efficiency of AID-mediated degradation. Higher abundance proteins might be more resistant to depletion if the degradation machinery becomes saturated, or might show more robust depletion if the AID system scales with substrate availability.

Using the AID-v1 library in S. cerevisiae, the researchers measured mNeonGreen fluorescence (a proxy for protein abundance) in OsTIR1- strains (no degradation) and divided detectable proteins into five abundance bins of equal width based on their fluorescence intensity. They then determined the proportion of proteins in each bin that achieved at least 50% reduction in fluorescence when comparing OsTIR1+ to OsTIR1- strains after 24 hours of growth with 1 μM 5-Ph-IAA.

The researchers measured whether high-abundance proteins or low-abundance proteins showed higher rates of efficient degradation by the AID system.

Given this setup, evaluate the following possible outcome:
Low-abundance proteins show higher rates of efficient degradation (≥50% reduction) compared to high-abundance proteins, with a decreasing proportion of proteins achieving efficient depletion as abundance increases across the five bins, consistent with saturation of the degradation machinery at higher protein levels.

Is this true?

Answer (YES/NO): YES